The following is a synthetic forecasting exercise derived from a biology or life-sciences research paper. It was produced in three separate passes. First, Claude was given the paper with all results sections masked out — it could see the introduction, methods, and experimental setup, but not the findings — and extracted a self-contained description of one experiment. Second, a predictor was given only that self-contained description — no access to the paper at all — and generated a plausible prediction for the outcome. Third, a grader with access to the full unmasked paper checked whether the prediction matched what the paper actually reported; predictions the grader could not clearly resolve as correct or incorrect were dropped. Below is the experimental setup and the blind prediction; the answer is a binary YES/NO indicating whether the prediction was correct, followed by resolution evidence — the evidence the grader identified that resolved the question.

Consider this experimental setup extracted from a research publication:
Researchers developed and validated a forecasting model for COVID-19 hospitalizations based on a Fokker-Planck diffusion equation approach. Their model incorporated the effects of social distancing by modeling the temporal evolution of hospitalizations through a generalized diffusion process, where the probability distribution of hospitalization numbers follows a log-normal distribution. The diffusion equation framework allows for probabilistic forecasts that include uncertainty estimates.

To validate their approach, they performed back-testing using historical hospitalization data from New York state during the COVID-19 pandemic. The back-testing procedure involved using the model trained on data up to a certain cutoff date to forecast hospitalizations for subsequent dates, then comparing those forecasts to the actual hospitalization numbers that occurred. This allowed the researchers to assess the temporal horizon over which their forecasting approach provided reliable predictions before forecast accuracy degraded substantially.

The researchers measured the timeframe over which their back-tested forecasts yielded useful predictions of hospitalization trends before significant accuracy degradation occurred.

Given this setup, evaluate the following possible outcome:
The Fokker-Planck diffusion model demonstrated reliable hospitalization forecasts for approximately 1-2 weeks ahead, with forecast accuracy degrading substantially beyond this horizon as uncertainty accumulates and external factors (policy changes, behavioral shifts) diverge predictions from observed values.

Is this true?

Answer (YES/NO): NO